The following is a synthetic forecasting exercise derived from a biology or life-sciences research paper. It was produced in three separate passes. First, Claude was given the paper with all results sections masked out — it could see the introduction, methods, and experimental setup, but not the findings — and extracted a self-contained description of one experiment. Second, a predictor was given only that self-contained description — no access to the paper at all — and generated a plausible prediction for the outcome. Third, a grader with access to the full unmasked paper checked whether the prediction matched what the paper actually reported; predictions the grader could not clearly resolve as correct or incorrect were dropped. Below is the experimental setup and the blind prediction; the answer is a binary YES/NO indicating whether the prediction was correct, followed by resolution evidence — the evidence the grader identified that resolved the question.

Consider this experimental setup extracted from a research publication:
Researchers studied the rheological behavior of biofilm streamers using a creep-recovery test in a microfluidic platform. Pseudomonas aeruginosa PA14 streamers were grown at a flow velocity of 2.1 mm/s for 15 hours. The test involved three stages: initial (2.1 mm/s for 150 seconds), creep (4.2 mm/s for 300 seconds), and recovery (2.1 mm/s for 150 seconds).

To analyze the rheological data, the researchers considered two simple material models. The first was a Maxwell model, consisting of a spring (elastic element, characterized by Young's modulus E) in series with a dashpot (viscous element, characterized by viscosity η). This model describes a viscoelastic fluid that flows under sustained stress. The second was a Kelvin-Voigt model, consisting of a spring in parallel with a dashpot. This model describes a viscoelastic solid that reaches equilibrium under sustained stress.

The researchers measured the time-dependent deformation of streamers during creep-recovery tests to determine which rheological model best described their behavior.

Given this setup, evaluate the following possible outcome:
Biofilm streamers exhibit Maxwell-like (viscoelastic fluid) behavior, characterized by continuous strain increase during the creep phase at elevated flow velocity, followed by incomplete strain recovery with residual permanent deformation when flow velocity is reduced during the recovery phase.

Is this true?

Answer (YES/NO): YES